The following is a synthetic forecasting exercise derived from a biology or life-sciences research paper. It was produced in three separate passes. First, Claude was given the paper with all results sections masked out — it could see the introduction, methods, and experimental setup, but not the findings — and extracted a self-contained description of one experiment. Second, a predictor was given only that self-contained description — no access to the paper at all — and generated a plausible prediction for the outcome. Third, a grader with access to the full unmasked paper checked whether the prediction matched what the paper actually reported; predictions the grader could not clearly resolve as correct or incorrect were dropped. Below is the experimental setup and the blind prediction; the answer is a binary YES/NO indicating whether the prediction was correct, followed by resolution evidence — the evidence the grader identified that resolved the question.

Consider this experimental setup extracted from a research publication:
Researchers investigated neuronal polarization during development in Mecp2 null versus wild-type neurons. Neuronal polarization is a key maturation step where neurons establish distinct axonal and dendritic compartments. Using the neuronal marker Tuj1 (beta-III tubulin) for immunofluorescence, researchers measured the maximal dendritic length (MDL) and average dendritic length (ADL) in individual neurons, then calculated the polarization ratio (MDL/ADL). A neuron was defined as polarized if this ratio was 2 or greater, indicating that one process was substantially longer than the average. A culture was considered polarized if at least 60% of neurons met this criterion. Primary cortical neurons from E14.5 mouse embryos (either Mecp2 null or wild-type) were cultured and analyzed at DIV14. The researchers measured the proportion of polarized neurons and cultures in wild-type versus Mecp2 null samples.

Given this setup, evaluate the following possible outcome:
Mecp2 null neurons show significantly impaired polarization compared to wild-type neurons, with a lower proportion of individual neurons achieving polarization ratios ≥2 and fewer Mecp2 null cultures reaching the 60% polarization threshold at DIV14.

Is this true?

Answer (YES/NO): NO